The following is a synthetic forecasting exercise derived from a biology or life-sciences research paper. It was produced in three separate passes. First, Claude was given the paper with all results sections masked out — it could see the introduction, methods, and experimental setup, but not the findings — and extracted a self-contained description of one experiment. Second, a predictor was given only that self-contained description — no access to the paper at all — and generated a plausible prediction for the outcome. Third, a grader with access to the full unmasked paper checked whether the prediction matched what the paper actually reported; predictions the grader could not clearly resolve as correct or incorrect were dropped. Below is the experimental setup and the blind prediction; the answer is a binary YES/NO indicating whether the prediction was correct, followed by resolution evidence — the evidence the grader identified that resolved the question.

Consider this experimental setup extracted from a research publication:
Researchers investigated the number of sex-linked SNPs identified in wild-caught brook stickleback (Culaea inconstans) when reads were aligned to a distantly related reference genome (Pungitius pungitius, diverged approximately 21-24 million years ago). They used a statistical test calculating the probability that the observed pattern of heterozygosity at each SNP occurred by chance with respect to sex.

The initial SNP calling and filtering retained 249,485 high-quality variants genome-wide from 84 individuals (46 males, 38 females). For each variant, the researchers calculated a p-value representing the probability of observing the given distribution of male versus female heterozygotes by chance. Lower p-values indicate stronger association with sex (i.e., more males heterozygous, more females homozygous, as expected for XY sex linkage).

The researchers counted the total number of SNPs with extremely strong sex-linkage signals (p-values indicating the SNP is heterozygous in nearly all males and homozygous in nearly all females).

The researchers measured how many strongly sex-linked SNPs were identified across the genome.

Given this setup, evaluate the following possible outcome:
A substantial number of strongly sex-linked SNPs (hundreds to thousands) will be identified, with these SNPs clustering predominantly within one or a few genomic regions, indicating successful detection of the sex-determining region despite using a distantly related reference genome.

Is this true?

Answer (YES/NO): NO